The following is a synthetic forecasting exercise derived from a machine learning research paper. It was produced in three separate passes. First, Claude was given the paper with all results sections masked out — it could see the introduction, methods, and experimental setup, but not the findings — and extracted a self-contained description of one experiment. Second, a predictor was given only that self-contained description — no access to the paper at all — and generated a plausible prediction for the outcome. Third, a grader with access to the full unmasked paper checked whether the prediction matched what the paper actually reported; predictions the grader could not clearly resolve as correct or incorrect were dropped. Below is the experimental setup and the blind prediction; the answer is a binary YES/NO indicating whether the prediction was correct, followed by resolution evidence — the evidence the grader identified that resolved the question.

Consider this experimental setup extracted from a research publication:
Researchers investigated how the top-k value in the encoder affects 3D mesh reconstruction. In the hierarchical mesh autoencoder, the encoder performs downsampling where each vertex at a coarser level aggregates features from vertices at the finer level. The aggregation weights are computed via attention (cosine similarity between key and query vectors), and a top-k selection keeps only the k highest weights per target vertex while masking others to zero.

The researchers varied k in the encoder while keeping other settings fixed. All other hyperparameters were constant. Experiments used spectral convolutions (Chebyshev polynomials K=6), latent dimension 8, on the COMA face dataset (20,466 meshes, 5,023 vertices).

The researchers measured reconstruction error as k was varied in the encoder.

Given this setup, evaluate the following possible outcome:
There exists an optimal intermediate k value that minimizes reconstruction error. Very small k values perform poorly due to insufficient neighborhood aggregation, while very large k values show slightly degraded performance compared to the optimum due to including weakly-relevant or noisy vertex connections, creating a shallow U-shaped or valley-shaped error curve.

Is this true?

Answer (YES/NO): NO